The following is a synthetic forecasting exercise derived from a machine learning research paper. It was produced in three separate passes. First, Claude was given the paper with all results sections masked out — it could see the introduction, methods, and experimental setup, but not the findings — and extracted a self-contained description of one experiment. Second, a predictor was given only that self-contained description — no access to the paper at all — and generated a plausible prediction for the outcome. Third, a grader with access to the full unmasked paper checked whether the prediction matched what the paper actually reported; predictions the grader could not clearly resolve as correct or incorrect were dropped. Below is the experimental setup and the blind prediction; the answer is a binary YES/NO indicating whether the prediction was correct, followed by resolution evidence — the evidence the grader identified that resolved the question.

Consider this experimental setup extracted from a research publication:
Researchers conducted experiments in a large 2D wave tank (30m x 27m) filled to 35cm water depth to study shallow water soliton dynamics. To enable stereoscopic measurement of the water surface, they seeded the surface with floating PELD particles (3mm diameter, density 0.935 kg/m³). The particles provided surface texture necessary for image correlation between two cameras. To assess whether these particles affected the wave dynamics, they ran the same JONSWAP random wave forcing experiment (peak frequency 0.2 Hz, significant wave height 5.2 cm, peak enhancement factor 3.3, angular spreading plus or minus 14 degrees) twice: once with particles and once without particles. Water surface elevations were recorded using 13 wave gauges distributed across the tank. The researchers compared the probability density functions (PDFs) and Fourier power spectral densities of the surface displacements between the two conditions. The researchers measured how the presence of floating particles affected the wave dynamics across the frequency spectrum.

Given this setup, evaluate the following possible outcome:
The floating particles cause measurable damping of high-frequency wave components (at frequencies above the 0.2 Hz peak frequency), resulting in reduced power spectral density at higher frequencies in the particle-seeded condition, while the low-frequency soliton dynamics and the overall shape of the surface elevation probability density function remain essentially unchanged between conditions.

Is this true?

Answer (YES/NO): NO